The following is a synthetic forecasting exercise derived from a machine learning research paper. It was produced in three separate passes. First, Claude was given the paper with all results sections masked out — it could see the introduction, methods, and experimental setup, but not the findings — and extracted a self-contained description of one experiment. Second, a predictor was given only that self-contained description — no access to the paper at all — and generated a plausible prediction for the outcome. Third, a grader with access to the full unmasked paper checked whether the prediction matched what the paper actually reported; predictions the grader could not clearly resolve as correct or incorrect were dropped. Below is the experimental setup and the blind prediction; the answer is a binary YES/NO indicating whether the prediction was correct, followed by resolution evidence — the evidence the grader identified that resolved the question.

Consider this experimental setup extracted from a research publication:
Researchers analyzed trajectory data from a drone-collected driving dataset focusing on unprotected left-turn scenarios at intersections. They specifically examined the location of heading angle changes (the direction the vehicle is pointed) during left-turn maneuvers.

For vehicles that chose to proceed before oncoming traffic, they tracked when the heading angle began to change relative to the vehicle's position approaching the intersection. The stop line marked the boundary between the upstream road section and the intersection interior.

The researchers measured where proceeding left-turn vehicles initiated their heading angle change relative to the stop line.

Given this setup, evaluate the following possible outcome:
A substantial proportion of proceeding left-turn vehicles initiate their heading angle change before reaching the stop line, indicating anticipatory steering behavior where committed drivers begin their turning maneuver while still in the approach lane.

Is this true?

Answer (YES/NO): YES